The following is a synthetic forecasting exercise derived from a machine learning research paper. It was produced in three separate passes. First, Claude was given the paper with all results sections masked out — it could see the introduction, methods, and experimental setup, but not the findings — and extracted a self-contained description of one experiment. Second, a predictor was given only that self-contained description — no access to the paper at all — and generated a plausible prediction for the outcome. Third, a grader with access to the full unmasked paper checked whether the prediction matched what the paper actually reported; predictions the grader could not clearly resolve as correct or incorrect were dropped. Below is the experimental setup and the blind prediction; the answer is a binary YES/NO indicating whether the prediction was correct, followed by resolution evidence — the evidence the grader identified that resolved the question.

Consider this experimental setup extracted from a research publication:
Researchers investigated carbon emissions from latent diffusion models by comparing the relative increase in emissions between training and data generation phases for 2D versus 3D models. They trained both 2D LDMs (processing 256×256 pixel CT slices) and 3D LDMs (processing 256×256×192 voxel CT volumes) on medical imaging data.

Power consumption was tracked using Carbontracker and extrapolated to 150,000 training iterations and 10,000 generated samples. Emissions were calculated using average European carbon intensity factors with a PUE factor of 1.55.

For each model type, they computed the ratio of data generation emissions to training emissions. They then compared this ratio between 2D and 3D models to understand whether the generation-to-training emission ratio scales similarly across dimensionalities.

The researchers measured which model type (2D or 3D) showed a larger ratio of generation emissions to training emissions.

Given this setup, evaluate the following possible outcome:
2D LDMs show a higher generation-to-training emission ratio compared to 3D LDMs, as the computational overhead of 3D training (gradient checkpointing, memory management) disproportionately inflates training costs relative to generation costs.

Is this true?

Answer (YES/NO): NO